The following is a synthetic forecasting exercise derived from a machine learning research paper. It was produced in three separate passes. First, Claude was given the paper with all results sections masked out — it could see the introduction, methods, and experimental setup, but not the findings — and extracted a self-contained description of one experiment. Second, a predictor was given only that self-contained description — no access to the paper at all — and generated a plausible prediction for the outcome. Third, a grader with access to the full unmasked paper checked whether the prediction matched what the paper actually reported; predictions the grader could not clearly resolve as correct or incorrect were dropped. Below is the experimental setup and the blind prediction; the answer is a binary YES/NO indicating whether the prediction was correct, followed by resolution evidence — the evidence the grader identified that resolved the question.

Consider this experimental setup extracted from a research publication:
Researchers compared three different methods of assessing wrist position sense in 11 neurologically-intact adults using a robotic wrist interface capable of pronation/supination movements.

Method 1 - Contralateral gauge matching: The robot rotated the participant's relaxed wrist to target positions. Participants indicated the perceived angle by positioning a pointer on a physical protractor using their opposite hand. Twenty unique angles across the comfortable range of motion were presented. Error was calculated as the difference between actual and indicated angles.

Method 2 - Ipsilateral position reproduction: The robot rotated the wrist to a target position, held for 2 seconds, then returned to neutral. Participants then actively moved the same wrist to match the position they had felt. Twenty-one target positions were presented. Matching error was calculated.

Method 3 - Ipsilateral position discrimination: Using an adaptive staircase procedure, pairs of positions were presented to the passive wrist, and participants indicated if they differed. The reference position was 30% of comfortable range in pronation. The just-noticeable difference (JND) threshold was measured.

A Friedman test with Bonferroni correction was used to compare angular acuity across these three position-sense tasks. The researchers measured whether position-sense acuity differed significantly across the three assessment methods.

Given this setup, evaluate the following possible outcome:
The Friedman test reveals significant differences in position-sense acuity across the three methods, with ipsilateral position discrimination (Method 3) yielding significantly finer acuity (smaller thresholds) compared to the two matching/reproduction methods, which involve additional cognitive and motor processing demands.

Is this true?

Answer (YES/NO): NO